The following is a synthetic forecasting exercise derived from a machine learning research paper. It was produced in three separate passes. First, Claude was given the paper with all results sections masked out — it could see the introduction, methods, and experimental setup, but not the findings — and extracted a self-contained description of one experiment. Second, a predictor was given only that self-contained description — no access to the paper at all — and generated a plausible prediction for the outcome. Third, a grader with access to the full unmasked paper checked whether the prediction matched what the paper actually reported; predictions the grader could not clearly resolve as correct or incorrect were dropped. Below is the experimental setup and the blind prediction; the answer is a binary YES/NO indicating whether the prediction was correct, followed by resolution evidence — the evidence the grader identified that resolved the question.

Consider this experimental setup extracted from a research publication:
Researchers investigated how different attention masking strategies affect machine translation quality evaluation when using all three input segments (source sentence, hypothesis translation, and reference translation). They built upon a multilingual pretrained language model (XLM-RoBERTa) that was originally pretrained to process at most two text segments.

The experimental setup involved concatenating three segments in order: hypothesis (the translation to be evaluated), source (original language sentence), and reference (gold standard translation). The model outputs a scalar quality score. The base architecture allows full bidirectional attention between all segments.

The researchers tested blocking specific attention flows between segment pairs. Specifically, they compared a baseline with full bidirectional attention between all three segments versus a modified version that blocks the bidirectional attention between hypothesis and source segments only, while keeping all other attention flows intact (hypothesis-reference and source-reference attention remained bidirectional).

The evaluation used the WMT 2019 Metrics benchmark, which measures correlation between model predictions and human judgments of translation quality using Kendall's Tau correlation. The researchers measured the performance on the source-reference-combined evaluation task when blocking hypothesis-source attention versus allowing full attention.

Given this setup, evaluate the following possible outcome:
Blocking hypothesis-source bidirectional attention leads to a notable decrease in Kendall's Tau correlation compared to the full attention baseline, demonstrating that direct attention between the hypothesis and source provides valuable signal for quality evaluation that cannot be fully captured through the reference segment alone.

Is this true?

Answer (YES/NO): NO